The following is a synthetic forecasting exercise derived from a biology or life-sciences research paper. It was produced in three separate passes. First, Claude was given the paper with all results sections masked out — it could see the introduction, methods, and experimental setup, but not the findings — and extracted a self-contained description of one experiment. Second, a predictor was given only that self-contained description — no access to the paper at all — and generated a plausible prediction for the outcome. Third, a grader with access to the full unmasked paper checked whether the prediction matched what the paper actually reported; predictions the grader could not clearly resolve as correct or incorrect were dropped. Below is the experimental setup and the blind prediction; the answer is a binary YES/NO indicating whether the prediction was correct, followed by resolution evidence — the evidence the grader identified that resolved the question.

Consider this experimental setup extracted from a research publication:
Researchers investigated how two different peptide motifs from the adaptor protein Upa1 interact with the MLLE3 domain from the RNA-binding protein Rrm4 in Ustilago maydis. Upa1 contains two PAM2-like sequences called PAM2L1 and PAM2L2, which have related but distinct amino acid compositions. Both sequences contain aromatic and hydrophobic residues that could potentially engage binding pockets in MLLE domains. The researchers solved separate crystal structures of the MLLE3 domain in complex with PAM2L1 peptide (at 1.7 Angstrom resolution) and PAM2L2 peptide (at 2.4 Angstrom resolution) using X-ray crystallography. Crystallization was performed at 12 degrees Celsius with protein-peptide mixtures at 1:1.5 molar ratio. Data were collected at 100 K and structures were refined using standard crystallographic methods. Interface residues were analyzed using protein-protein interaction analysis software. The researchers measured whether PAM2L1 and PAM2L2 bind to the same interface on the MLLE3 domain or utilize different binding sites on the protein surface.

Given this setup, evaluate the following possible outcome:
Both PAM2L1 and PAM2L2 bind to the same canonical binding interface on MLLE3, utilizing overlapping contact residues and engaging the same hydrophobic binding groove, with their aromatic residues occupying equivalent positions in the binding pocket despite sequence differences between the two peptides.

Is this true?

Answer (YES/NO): NO